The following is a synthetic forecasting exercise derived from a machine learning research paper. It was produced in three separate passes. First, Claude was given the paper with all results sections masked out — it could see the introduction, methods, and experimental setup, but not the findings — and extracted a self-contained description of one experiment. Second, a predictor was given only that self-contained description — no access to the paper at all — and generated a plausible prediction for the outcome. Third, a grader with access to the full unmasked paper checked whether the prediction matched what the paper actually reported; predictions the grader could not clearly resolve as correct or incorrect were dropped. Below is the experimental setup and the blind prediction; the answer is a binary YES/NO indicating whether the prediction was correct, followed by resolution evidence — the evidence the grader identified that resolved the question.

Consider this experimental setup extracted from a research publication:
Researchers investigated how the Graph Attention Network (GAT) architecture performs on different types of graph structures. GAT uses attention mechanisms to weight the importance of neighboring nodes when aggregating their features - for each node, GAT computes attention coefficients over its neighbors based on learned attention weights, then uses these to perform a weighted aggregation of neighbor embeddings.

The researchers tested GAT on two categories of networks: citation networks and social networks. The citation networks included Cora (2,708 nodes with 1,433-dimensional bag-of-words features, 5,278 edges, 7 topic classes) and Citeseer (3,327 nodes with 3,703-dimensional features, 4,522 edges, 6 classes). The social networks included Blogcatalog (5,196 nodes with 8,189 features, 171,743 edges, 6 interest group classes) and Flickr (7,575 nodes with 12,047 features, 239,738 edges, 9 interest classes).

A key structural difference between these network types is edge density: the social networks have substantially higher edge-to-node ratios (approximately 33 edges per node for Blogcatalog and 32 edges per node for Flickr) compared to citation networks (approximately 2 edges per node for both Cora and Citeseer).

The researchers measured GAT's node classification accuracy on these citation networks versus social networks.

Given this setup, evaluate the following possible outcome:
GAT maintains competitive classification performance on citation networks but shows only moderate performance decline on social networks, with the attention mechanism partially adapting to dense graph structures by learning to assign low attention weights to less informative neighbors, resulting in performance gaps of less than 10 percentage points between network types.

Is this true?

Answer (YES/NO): NO